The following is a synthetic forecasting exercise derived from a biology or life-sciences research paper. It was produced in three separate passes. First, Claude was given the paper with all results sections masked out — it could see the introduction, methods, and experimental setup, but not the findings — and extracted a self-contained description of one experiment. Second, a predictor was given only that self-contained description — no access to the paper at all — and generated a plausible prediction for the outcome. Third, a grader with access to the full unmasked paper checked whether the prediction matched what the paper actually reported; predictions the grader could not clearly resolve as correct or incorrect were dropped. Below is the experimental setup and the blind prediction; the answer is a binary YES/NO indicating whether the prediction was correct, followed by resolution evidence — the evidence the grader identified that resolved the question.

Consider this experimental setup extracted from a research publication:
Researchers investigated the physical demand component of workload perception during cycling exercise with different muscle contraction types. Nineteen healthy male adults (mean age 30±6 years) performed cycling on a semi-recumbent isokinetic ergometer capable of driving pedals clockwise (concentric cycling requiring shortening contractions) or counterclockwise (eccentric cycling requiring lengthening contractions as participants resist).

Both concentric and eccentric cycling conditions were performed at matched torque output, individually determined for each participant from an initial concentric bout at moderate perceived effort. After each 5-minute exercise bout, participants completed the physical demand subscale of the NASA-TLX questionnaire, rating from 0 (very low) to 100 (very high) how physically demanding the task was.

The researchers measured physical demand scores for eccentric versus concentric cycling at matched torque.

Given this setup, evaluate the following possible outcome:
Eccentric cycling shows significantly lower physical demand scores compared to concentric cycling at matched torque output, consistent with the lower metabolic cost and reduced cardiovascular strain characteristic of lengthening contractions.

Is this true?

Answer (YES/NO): YES